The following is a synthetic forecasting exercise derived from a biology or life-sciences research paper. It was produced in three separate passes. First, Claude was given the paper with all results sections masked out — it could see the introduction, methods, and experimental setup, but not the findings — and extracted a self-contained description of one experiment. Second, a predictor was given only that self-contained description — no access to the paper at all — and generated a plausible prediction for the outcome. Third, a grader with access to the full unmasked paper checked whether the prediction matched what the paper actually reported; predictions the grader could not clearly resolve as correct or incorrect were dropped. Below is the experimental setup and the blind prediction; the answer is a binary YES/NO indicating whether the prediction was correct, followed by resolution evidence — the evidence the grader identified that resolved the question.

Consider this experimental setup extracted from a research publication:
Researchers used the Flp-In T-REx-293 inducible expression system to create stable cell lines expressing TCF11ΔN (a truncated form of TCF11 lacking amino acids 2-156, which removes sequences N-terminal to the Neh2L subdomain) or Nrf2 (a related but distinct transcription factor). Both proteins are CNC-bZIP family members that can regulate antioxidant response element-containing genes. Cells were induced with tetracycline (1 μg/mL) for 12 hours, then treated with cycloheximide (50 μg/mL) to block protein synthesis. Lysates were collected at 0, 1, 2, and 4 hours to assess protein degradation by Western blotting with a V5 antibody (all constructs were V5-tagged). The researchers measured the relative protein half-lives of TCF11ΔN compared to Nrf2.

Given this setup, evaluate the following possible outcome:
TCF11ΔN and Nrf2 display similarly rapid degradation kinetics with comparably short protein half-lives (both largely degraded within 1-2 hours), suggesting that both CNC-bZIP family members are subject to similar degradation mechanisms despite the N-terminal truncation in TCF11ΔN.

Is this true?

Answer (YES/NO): NO